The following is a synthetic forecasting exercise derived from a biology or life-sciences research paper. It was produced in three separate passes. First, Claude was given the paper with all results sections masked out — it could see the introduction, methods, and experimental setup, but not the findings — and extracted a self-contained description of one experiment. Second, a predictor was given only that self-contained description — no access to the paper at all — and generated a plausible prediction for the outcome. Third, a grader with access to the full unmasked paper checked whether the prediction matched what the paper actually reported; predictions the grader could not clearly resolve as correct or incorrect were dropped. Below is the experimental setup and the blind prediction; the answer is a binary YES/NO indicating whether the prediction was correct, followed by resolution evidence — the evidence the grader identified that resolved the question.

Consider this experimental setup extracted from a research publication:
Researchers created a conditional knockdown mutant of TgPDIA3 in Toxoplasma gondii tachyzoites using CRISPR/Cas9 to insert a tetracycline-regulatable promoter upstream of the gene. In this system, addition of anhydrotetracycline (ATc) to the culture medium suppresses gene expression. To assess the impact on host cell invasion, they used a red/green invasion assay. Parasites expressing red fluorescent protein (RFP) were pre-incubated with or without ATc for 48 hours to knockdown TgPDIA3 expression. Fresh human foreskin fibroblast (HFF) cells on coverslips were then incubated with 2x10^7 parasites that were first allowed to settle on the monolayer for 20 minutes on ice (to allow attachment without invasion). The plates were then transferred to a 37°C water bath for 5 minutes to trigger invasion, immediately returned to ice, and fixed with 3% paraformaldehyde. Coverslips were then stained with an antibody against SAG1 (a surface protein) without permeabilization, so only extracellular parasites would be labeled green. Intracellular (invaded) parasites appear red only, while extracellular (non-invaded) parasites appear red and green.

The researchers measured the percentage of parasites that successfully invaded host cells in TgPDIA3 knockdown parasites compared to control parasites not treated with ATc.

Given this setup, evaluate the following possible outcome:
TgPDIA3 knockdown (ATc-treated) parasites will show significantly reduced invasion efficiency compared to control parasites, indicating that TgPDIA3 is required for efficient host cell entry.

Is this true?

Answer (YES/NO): YES